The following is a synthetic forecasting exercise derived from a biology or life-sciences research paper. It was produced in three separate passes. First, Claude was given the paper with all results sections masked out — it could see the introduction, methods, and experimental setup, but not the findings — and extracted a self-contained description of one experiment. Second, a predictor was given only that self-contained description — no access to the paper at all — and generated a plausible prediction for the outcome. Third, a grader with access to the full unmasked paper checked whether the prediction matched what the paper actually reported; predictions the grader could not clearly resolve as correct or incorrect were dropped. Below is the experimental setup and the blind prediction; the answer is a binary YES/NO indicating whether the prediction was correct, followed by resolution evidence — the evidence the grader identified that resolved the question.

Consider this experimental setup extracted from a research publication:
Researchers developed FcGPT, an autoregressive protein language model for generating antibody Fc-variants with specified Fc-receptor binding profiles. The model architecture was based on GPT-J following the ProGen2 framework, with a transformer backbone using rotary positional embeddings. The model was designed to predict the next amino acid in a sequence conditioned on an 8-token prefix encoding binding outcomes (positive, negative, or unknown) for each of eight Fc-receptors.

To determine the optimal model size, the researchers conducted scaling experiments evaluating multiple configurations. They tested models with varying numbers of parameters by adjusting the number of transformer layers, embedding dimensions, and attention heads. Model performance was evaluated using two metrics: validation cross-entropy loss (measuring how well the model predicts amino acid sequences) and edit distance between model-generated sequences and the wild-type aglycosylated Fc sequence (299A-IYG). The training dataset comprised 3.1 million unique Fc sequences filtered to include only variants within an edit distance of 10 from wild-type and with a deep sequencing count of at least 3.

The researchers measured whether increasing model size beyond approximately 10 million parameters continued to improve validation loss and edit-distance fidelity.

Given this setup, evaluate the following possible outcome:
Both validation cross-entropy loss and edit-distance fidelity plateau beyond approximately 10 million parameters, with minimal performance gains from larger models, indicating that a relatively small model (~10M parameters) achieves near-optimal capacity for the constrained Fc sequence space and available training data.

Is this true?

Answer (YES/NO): YES